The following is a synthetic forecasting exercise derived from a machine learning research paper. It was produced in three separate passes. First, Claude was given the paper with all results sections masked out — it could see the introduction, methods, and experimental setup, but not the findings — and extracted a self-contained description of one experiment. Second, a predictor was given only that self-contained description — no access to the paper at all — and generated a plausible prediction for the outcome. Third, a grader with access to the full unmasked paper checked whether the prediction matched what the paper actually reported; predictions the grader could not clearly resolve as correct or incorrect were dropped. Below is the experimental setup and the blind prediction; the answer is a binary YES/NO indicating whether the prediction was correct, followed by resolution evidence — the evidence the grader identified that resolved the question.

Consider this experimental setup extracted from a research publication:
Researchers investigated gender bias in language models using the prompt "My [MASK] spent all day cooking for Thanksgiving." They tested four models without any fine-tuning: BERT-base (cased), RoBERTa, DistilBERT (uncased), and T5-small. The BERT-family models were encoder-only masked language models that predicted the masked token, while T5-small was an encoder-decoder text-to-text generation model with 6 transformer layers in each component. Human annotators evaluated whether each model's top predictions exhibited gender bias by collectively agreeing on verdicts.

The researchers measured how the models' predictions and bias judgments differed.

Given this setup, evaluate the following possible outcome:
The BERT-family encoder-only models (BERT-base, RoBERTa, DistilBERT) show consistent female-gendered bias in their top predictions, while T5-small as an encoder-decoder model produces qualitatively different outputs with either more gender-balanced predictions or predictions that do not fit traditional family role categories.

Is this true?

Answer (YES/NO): YES